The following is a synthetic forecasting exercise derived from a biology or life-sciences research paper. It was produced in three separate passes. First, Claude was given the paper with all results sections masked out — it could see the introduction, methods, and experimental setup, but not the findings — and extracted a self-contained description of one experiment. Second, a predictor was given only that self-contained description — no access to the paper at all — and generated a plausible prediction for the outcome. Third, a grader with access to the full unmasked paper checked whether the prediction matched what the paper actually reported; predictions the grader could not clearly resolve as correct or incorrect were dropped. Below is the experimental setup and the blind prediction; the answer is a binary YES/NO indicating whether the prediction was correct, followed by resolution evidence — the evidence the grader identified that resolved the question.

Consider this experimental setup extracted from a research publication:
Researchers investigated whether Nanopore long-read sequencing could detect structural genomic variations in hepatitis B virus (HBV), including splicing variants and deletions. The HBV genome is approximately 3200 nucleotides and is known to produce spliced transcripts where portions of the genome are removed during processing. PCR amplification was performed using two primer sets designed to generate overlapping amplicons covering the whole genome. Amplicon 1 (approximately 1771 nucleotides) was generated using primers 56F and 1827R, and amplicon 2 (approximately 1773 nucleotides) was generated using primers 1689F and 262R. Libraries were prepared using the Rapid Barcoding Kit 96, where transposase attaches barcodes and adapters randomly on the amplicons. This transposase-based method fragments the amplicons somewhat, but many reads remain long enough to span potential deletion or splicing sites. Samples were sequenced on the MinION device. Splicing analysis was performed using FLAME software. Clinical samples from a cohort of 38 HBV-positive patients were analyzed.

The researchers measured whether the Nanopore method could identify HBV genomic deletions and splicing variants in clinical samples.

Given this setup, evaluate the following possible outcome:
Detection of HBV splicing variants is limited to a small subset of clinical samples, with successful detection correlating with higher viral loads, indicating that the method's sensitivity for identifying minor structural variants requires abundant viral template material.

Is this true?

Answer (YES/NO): NO